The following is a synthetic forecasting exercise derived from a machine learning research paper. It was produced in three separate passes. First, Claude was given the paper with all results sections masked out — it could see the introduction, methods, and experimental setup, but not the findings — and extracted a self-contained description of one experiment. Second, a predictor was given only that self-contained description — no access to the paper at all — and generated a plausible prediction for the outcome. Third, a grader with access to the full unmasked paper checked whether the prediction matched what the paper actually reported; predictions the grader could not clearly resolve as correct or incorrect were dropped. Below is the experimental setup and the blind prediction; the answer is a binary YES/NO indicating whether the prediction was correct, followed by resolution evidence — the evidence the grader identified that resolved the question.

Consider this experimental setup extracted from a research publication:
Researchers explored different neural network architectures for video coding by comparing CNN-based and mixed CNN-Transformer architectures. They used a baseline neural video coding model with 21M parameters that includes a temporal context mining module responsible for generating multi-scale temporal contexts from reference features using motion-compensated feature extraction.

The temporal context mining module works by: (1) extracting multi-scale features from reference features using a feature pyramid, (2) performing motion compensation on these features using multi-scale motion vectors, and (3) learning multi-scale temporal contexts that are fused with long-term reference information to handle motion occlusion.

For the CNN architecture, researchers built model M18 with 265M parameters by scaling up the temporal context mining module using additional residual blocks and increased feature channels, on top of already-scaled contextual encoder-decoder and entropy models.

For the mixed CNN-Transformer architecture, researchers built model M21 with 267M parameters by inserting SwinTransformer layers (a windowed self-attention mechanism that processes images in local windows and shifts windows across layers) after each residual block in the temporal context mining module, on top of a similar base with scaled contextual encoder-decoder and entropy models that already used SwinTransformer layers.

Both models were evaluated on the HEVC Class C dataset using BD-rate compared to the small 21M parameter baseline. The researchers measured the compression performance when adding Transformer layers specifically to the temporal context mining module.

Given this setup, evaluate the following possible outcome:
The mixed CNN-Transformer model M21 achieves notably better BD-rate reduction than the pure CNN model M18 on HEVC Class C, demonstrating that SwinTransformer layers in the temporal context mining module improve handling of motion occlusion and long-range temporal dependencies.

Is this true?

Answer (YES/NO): NO